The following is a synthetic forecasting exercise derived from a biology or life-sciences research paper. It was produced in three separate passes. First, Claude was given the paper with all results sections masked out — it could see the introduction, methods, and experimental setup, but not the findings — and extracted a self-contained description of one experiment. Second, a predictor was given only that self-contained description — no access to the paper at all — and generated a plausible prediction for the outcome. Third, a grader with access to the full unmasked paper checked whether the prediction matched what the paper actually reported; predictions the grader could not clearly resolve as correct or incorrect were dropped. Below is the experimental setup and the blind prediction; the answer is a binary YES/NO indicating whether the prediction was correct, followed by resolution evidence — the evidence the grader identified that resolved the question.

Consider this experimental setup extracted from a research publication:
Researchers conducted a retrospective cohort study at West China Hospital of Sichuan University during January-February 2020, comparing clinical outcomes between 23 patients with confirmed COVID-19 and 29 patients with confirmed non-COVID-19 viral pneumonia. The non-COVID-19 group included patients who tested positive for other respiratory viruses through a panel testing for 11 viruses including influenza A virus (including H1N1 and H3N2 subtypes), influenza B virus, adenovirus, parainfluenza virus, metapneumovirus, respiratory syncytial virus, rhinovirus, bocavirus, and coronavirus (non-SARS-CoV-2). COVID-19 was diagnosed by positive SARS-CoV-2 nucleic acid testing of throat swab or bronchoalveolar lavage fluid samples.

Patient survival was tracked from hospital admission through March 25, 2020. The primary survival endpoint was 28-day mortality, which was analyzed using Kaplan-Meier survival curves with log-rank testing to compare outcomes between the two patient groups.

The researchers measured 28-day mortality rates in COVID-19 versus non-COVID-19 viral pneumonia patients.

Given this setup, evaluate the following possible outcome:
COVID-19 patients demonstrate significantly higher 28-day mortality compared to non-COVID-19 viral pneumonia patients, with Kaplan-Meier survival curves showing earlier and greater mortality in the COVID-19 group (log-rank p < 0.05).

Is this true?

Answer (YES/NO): NO